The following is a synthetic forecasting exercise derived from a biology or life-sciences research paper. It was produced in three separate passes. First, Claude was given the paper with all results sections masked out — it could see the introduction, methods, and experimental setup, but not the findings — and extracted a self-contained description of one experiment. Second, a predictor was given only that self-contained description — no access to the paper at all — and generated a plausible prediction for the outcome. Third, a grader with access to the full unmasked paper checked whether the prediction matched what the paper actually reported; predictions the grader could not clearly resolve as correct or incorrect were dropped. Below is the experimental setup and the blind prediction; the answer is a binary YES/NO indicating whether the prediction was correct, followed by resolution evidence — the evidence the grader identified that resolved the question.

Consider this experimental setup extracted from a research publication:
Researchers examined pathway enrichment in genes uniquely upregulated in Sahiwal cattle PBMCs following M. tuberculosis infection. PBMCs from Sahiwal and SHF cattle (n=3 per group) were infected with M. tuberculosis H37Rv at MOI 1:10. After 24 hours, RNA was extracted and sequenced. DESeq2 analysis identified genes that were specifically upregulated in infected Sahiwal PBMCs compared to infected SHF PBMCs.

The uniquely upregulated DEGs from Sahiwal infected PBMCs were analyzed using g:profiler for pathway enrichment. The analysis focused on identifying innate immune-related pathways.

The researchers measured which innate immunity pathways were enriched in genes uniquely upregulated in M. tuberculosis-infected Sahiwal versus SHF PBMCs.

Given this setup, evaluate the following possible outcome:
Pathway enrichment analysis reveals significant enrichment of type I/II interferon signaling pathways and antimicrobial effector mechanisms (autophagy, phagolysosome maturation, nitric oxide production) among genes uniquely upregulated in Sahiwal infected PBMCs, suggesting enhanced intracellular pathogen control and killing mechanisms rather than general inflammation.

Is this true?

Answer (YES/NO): NO